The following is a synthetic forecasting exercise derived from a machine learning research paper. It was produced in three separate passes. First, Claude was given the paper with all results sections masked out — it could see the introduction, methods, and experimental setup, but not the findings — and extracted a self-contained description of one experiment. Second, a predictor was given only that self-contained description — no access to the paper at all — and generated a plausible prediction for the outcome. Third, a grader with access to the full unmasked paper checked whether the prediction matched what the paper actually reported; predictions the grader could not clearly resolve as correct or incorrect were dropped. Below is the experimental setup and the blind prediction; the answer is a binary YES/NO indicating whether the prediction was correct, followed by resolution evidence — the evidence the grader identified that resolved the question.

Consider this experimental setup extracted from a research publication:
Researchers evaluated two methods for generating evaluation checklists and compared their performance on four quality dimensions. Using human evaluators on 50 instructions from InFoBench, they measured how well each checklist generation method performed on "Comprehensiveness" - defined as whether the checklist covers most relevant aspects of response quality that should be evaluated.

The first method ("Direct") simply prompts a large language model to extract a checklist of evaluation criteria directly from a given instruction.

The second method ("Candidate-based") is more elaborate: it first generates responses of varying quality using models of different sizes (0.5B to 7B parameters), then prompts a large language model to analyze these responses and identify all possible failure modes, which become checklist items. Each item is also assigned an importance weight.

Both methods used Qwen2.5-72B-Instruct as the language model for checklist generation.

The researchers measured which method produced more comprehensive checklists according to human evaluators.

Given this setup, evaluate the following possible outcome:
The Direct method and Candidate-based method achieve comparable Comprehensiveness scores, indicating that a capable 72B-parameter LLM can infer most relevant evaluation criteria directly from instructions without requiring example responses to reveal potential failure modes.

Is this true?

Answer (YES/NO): NO